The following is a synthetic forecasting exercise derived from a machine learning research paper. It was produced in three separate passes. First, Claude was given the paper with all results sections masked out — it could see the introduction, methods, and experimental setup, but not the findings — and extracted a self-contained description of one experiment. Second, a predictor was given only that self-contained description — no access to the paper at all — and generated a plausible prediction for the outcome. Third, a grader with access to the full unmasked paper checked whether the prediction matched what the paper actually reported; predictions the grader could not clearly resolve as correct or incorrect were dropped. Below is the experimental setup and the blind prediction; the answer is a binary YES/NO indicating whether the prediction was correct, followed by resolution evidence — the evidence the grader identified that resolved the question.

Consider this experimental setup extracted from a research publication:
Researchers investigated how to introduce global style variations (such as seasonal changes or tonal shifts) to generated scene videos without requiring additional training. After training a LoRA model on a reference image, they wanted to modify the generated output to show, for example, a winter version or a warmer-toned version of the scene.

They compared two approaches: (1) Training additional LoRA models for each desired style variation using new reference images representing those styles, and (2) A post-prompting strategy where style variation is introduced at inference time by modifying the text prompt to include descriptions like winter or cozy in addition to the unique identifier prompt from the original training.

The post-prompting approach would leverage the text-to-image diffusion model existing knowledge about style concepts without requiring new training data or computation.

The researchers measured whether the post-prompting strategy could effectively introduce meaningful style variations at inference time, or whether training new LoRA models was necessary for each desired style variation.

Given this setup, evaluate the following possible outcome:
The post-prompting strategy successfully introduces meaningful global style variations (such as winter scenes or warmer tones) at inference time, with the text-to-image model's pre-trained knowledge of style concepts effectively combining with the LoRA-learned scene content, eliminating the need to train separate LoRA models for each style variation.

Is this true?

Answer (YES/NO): YES